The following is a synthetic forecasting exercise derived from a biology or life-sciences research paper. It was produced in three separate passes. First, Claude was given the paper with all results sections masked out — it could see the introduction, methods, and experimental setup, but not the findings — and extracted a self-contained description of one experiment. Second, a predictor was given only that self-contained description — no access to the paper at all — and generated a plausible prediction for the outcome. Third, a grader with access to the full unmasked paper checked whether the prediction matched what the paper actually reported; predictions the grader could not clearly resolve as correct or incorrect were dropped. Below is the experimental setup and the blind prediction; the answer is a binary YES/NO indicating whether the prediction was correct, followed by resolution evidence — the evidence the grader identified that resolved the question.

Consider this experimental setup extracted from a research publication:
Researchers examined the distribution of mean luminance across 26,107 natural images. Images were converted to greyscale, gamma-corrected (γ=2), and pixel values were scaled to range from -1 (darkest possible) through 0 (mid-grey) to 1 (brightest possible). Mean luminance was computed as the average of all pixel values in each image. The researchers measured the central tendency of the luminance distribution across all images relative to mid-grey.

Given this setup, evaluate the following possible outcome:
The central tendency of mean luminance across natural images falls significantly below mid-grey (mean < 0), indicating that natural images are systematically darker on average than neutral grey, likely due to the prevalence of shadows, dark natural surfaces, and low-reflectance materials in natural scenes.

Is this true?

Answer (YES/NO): YES